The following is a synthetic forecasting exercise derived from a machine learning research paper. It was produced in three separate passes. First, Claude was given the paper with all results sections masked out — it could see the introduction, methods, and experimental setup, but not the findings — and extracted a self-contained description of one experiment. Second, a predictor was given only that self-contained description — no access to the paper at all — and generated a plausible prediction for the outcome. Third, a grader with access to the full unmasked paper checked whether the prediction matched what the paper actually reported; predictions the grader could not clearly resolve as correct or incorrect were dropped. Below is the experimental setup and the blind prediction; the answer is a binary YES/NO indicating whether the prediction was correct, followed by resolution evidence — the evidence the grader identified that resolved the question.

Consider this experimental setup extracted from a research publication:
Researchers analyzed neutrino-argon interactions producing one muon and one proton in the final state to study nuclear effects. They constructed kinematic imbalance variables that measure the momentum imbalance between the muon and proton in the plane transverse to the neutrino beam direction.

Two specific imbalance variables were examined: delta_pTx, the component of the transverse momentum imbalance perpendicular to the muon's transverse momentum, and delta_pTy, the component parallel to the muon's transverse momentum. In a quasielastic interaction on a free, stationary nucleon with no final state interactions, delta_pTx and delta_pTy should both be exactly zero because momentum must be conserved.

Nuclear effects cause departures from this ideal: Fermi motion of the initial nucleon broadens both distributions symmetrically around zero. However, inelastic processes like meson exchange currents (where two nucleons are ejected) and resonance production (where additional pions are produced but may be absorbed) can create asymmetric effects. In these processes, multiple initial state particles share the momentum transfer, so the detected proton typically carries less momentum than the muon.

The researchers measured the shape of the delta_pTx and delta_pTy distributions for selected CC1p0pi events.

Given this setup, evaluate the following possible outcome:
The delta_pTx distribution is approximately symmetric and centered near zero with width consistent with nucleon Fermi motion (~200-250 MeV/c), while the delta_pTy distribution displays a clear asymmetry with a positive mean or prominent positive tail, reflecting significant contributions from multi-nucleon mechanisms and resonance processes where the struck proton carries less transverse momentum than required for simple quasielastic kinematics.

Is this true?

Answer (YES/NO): NO